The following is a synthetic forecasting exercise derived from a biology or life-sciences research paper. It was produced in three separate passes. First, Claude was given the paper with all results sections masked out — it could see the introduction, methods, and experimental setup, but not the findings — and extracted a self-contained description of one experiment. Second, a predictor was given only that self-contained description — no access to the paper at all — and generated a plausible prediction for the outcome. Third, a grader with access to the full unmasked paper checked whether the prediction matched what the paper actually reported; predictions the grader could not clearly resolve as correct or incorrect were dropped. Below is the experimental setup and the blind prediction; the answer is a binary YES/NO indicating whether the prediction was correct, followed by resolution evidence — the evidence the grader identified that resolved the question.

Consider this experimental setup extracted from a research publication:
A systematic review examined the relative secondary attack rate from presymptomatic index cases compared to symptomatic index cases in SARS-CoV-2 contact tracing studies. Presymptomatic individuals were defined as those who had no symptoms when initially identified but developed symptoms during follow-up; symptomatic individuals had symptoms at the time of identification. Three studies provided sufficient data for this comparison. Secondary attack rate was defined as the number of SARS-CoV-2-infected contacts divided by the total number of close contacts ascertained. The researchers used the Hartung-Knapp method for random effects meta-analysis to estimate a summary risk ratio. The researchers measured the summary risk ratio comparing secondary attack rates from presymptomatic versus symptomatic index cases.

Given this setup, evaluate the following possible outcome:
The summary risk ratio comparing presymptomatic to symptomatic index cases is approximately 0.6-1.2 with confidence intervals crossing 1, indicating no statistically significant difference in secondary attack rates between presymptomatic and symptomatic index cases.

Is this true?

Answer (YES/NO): YES